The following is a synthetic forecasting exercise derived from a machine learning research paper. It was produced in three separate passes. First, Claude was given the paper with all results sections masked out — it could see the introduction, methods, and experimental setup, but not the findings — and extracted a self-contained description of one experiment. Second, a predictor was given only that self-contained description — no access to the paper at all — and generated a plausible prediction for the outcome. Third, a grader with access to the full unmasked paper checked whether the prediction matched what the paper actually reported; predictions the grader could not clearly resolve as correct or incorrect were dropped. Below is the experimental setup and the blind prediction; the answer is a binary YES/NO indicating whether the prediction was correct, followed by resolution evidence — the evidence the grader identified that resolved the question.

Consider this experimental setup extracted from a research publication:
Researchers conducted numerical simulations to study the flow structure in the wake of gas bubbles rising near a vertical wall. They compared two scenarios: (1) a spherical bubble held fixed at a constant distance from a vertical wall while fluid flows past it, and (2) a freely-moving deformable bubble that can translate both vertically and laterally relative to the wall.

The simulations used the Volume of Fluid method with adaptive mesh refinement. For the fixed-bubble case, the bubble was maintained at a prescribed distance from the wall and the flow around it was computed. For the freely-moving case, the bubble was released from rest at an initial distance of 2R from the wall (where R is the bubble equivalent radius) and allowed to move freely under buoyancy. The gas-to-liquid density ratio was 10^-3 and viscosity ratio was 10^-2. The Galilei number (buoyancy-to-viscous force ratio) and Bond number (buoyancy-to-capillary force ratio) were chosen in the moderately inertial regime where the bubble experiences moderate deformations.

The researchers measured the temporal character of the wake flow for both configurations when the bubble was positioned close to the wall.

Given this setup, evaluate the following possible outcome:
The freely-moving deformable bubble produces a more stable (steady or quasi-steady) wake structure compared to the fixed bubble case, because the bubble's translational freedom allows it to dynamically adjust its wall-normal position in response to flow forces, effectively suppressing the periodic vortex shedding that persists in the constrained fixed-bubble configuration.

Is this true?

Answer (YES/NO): NO